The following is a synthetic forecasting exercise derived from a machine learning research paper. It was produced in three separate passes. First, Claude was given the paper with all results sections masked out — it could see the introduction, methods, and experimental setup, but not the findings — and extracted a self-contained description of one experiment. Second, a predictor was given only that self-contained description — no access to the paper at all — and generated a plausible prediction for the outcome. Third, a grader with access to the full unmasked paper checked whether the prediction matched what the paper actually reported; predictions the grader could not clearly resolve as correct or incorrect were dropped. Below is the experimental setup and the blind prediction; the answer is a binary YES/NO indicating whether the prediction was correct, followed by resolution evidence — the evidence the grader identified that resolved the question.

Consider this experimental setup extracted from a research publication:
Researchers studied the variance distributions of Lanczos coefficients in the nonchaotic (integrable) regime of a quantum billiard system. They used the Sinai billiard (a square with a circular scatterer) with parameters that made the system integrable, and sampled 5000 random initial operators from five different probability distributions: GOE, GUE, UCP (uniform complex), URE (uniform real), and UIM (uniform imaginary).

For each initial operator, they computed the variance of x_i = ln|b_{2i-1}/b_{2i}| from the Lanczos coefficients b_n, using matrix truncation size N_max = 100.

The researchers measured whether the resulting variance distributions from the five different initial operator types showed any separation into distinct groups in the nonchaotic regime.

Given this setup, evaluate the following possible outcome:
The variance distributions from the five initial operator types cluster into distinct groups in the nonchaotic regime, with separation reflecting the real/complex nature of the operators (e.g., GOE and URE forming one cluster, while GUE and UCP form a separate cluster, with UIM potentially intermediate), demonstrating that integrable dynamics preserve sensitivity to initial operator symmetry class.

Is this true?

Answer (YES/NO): NO